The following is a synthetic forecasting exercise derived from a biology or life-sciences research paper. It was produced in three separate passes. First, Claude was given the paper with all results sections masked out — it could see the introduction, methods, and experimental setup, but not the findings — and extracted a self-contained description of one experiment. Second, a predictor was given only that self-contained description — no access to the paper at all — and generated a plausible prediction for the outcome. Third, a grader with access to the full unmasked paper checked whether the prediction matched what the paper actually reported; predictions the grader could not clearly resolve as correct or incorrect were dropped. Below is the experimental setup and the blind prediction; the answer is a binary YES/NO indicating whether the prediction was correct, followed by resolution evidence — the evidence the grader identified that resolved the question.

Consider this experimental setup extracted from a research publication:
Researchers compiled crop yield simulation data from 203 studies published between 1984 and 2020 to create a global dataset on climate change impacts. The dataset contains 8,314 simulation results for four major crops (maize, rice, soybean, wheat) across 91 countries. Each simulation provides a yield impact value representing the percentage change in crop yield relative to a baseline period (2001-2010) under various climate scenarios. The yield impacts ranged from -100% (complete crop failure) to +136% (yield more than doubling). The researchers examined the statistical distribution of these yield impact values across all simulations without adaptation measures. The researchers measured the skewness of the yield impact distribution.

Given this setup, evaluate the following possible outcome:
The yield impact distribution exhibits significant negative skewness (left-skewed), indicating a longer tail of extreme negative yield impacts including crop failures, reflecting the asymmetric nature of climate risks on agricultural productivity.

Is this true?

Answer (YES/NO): YES